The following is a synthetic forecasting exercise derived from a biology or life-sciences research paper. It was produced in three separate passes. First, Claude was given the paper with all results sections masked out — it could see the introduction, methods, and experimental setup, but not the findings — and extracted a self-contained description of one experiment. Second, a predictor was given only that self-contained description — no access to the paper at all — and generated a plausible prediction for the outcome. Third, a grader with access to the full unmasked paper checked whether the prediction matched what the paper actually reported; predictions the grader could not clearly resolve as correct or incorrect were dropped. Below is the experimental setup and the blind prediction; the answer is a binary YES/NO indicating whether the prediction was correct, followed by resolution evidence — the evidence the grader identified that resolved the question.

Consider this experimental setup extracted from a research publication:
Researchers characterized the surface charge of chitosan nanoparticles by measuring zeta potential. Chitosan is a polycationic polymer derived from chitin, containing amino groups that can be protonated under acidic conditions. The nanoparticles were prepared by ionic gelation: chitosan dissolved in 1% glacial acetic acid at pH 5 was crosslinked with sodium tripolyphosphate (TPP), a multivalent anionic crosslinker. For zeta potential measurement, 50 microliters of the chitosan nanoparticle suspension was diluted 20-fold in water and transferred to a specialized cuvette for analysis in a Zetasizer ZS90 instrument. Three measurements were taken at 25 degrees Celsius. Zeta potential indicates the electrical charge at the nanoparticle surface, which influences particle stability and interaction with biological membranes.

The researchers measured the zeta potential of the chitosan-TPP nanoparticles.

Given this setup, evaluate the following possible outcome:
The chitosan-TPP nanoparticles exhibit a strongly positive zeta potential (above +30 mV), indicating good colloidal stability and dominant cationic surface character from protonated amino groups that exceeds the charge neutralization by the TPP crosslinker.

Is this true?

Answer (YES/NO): NO